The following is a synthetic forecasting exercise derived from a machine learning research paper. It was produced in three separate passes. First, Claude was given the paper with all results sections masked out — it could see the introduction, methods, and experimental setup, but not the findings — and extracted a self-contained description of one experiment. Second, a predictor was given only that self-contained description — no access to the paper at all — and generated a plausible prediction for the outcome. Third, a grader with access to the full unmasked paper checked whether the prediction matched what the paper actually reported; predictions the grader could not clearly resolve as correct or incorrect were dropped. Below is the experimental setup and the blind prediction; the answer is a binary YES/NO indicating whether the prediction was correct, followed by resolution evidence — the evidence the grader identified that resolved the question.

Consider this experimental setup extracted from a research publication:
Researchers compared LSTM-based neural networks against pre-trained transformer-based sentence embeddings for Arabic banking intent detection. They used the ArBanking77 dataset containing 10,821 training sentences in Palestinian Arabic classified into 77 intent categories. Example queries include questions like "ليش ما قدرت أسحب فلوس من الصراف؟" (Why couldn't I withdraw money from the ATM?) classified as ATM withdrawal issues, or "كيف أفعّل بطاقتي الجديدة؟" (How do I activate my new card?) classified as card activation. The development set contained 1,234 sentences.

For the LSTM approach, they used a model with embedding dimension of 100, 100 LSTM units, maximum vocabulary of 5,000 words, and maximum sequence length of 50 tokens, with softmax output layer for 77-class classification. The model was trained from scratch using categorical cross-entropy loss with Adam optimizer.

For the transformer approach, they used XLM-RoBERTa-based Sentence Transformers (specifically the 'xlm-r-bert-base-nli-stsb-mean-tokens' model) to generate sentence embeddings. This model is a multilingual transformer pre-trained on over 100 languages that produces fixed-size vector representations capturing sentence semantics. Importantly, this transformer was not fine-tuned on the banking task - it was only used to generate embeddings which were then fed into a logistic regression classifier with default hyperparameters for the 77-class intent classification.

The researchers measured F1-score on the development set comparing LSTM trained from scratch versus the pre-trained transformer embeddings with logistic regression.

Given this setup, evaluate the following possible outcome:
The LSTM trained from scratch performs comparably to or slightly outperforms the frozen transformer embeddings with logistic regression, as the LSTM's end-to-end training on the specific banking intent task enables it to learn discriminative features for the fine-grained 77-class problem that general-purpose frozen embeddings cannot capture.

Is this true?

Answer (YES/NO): YES